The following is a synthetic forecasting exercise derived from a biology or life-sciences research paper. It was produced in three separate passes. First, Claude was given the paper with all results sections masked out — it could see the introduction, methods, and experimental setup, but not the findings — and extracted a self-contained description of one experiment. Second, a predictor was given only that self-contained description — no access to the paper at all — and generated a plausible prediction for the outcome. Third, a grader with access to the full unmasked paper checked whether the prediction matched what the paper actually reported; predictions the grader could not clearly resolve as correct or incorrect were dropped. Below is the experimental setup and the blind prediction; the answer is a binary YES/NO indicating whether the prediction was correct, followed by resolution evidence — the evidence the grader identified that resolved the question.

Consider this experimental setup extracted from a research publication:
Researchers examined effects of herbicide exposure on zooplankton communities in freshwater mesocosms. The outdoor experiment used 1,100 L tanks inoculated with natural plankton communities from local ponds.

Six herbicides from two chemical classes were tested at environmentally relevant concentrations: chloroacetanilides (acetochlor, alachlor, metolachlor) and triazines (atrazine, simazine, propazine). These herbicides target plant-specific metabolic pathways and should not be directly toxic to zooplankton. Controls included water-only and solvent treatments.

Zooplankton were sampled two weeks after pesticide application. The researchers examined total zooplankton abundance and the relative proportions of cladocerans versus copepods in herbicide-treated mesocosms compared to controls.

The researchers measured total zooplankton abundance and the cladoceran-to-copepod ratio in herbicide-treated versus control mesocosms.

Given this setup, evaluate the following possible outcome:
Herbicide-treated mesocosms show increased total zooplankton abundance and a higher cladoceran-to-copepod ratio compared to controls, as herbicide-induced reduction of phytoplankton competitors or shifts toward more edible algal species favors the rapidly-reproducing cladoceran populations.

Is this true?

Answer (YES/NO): NO